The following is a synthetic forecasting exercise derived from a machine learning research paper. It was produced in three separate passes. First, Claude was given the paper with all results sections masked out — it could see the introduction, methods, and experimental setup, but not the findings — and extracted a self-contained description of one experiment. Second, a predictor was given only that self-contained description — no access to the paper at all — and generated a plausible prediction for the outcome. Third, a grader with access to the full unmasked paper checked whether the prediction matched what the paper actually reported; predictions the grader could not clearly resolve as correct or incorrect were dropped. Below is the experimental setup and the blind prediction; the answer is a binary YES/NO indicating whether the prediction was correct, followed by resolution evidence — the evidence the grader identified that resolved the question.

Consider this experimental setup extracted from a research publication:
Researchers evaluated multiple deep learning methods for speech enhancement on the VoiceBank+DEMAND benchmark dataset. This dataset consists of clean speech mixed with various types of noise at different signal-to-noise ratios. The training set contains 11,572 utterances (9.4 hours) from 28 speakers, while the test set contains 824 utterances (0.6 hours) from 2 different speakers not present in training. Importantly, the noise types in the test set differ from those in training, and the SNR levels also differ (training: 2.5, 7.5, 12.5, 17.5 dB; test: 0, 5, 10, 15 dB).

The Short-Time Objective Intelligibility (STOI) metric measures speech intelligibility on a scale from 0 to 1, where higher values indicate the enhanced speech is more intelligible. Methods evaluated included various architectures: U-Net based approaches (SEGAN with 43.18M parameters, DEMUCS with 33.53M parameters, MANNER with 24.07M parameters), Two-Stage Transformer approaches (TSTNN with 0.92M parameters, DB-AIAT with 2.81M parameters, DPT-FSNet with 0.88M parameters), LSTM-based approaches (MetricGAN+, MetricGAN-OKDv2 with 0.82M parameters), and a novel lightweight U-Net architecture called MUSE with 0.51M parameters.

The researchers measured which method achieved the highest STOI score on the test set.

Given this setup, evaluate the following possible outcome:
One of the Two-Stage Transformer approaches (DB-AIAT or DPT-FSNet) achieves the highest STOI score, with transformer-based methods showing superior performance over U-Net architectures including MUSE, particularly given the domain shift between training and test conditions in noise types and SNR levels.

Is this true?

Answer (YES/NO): YES